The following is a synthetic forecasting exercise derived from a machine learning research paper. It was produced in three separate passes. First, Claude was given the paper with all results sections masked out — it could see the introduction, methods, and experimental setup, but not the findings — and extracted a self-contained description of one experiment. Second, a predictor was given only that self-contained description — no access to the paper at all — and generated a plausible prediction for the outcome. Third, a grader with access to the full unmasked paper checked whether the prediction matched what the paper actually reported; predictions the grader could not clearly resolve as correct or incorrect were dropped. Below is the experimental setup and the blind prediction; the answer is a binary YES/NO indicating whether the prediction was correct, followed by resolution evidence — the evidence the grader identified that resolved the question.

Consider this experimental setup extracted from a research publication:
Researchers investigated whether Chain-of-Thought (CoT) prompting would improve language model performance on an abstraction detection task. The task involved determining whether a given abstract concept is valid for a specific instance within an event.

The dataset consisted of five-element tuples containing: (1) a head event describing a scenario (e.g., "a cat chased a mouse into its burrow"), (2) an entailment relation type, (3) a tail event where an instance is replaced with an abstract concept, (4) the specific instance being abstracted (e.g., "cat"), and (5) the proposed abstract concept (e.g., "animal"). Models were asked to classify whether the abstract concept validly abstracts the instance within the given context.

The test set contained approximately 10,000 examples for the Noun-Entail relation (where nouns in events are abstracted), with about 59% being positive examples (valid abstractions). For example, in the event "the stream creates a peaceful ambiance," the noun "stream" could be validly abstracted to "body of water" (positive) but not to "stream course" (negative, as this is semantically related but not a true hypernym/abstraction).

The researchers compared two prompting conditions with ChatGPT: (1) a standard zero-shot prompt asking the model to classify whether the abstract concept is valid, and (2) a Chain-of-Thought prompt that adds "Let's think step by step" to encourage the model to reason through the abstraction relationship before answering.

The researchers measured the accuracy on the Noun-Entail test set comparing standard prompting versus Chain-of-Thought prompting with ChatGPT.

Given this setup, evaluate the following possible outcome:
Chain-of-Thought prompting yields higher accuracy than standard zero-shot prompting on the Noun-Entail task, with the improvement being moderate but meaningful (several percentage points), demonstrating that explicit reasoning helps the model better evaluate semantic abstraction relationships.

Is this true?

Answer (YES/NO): NO